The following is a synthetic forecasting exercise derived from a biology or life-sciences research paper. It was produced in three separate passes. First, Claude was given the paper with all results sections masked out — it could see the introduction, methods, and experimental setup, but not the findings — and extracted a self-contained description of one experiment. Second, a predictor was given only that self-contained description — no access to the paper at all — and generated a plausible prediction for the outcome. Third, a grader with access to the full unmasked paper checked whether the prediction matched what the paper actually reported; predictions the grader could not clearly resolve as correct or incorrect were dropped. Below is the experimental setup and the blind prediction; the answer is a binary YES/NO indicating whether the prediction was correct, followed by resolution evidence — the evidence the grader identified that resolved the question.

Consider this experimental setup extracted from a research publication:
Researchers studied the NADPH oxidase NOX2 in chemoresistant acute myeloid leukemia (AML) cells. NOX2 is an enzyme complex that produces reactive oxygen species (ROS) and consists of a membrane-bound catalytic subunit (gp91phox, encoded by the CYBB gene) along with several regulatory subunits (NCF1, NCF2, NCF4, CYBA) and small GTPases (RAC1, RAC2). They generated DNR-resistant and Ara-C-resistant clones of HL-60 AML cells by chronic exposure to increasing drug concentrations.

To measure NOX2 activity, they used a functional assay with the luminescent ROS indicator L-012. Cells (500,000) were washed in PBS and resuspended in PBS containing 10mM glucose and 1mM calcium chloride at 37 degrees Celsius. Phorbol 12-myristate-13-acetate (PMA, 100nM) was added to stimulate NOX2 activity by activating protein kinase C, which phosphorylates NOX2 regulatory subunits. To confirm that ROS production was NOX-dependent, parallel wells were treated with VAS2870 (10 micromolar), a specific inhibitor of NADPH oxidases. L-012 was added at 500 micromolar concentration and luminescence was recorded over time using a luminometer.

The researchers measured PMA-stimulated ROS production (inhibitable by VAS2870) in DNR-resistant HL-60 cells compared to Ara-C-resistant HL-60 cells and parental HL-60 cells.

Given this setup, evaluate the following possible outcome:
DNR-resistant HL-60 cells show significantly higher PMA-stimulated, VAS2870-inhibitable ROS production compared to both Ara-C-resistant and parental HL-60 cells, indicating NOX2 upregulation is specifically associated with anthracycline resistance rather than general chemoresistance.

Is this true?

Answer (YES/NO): YES